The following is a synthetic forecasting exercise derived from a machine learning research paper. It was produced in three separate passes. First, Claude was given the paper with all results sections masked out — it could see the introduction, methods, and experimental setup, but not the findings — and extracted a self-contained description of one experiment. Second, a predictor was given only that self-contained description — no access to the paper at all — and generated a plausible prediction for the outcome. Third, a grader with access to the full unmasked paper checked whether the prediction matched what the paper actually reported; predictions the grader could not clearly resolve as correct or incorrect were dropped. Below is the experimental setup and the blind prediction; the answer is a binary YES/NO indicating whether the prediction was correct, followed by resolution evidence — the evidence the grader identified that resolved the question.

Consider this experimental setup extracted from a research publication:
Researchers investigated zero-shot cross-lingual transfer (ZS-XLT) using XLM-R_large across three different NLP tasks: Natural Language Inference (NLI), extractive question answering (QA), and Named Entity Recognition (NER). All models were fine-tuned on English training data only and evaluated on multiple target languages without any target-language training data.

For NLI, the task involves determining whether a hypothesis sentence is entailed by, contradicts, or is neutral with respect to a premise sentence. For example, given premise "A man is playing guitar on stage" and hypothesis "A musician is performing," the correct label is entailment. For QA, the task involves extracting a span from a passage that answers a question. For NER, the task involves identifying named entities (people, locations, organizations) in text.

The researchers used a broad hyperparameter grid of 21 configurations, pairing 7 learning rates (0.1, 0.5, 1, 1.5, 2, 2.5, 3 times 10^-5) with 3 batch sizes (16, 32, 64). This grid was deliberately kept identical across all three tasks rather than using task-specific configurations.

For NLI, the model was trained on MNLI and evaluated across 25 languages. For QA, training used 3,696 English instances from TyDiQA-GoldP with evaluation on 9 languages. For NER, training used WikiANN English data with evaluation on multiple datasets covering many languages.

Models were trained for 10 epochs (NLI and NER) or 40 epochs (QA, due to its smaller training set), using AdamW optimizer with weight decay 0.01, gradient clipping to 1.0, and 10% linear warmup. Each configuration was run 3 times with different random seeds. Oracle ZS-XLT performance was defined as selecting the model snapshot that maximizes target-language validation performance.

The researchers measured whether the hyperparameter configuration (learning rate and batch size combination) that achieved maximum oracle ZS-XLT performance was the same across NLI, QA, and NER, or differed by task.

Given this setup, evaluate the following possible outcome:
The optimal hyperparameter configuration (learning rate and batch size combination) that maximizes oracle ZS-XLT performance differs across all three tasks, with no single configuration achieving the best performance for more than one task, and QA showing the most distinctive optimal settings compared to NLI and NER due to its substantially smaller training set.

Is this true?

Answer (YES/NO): NO